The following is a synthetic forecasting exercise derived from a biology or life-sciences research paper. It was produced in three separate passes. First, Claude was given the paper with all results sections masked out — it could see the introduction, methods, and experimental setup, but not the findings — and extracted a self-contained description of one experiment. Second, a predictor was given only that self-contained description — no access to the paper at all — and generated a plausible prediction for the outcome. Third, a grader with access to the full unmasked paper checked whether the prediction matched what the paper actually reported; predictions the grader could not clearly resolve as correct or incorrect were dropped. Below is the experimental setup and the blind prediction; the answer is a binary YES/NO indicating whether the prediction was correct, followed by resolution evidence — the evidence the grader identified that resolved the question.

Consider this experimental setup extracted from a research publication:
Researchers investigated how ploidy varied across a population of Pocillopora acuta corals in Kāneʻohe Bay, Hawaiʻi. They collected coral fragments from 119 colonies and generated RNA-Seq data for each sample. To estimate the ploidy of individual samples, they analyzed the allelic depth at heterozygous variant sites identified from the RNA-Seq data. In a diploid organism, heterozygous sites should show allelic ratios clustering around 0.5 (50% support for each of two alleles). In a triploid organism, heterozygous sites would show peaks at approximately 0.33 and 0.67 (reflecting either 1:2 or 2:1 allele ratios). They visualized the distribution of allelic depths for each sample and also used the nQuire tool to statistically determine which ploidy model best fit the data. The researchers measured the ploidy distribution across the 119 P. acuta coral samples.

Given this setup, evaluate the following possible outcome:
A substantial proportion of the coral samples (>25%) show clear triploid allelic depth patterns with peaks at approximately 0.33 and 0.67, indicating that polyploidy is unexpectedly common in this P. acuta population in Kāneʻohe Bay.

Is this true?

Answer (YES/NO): YES